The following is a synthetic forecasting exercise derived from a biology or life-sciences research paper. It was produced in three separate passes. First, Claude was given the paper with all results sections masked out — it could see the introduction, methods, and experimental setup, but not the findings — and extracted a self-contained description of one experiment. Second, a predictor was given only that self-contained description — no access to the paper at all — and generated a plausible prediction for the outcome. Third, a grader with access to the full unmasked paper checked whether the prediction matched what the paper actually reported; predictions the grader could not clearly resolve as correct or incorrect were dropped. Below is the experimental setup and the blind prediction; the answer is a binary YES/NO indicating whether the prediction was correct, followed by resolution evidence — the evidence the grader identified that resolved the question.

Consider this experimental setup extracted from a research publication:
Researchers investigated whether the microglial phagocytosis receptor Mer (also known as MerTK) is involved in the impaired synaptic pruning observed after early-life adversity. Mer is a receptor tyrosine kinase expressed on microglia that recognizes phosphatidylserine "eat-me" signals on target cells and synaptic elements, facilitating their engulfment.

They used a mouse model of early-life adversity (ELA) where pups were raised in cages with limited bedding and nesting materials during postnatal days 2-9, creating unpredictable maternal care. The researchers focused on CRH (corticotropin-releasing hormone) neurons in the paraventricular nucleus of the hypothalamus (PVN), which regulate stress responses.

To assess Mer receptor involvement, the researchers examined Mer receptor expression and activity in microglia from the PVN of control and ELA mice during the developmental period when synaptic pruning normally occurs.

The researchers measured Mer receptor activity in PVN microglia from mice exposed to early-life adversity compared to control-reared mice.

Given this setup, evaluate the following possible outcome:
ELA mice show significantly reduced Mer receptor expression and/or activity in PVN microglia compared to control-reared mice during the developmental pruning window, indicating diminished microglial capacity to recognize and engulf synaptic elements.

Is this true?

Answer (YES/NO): YES